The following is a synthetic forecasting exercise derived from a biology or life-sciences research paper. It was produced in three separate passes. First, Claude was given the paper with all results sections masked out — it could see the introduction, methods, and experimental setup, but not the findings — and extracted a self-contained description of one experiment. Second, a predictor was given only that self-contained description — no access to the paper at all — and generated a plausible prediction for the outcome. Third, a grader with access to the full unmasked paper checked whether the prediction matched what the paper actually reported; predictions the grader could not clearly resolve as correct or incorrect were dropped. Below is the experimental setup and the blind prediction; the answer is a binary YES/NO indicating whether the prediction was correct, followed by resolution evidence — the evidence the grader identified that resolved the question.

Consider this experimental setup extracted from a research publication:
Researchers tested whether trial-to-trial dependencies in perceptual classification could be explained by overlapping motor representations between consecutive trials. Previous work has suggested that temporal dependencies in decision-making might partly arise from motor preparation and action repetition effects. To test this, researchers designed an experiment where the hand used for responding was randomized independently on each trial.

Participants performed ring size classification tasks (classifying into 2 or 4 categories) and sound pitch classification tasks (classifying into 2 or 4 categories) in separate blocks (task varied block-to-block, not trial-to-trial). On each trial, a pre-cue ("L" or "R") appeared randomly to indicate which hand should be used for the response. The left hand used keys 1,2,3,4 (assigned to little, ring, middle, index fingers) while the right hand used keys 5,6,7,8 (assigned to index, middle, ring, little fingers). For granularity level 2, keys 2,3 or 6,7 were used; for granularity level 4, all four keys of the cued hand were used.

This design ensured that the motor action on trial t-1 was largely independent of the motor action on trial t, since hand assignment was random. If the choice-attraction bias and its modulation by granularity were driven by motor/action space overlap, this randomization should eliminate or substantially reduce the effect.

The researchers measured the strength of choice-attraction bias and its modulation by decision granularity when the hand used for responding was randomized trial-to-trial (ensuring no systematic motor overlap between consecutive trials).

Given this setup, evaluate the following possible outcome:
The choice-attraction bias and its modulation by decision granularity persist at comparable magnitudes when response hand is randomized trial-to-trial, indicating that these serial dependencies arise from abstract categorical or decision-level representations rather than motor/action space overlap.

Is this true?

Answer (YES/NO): YES